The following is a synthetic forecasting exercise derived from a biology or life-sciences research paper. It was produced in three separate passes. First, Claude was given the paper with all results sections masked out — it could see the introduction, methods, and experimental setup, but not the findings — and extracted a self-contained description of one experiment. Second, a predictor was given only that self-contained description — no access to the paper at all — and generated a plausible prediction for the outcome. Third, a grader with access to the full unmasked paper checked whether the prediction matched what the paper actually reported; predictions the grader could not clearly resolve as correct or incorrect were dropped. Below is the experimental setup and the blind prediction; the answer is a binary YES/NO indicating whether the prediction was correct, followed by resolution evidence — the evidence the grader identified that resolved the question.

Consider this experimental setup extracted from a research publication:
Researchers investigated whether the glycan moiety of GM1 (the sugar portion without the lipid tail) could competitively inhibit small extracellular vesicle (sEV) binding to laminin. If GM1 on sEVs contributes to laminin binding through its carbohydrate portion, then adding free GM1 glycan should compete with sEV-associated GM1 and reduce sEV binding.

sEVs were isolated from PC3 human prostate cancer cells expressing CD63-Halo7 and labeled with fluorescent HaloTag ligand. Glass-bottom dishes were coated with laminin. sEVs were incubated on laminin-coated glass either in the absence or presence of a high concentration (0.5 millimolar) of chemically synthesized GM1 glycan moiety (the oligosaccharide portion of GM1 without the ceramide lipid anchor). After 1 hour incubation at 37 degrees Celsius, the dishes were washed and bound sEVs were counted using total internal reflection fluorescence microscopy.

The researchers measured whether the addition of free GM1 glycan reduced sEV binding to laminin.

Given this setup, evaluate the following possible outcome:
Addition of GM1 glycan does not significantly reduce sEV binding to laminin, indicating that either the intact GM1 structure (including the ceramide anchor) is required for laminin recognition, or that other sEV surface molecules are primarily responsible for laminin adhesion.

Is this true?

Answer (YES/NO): NO